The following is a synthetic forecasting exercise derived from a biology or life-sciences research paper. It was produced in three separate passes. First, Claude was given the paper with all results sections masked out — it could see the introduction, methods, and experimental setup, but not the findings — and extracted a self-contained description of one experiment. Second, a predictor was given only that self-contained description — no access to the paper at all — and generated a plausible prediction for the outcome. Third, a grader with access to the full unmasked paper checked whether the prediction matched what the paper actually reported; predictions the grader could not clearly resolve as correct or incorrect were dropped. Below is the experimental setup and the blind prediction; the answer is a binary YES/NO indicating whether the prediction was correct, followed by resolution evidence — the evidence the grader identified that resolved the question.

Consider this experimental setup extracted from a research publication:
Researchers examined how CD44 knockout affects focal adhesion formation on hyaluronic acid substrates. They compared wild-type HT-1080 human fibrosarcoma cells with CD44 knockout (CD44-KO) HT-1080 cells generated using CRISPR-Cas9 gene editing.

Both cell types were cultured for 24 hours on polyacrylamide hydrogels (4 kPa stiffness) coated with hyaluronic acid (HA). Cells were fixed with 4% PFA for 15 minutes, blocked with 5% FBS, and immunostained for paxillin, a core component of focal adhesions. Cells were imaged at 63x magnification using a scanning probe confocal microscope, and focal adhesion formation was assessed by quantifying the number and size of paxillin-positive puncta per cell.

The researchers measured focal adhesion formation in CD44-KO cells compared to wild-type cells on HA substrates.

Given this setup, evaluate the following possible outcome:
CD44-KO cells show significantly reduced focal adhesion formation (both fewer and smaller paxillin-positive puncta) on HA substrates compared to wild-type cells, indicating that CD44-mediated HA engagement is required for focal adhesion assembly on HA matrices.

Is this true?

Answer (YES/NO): YES